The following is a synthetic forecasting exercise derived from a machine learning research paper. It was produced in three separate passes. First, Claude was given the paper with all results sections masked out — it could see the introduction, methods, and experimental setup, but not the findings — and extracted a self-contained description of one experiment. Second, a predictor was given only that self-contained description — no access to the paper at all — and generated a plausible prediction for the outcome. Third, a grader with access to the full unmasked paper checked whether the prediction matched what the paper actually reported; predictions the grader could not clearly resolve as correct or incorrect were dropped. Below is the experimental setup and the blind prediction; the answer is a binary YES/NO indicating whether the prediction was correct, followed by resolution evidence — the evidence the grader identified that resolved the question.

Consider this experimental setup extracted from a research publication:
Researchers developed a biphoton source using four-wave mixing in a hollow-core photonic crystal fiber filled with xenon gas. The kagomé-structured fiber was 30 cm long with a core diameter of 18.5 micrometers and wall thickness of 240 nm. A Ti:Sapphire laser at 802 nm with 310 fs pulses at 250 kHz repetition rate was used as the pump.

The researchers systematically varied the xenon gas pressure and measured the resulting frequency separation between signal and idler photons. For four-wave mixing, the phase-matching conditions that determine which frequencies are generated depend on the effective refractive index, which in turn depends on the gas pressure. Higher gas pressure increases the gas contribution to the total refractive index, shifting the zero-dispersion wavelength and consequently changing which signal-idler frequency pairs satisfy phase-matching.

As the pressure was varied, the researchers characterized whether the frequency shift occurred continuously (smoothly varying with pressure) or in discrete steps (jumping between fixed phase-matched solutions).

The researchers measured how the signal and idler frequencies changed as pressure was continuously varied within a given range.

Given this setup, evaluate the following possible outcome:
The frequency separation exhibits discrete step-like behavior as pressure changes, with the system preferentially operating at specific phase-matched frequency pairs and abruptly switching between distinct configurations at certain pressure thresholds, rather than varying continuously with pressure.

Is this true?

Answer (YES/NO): NO